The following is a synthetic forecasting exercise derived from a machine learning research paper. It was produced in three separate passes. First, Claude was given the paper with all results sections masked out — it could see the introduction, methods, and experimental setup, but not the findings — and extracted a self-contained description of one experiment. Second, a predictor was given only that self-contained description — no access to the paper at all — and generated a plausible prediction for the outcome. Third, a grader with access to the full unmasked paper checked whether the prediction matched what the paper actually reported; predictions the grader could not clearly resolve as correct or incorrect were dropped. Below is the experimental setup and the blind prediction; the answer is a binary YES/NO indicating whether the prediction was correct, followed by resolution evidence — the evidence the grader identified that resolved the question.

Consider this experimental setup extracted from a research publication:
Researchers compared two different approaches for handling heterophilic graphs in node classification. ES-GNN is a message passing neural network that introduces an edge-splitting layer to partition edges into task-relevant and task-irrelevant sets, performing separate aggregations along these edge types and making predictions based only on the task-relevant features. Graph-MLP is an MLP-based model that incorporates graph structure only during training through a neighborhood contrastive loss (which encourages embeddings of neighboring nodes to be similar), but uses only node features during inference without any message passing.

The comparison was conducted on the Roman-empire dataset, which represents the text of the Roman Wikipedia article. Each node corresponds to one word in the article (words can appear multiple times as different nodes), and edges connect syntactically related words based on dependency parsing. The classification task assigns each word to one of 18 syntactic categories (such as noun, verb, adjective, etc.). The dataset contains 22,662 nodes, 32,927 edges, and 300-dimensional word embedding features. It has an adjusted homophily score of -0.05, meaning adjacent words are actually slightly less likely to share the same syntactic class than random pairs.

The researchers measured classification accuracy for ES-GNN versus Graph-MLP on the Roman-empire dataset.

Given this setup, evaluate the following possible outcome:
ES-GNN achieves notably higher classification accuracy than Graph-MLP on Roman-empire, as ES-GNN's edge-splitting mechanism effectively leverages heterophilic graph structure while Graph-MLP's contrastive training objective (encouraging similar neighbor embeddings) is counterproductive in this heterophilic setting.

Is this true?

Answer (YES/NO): NO